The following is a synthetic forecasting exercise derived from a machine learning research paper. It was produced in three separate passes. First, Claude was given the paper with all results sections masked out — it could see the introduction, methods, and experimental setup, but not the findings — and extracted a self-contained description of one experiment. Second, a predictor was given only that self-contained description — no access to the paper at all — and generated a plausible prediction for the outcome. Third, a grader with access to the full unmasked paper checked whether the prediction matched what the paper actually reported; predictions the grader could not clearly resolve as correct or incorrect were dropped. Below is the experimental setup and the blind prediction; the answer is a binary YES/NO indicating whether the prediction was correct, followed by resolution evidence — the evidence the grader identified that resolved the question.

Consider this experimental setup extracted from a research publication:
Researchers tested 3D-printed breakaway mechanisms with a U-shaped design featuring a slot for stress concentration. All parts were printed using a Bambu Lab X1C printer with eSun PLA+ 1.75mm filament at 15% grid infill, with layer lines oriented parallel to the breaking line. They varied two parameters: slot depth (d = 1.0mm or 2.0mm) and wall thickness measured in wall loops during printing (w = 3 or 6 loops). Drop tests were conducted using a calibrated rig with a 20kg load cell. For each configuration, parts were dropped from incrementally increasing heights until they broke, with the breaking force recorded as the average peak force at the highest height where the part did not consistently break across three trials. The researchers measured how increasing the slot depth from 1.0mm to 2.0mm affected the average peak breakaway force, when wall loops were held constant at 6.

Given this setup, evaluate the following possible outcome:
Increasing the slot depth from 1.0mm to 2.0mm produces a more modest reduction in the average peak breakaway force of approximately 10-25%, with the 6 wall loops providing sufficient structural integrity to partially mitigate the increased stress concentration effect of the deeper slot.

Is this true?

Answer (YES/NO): NO